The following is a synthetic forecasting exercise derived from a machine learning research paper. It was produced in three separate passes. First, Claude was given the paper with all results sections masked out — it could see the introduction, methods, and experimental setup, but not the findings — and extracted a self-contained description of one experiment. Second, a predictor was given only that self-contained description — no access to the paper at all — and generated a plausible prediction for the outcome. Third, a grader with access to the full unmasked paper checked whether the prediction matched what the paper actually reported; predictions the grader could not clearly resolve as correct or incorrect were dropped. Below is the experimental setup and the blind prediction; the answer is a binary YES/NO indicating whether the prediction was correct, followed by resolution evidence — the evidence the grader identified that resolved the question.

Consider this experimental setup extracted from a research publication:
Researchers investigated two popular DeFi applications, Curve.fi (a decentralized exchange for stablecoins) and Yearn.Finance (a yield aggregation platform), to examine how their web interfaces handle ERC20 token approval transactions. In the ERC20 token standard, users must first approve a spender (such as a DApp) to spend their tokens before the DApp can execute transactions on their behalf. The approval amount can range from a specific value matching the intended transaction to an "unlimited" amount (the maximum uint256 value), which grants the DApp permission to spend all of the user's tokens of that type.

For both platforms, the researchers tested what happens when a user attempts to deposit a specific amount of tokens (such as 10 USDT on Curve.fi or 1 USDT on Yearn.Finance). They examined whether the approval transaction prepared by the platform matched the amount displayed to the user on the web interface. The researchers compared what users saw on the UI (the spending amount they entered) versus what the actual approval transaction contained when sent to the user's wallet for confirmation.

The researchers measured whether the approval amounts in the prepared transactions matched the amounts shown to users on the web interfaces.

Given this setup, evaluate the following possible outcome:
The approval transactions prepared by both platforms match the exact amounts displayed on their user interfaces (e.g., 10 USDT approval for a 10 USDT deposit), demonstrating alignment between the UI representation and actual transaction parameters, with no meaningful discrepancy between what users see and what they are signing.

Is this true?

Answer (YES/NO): NO